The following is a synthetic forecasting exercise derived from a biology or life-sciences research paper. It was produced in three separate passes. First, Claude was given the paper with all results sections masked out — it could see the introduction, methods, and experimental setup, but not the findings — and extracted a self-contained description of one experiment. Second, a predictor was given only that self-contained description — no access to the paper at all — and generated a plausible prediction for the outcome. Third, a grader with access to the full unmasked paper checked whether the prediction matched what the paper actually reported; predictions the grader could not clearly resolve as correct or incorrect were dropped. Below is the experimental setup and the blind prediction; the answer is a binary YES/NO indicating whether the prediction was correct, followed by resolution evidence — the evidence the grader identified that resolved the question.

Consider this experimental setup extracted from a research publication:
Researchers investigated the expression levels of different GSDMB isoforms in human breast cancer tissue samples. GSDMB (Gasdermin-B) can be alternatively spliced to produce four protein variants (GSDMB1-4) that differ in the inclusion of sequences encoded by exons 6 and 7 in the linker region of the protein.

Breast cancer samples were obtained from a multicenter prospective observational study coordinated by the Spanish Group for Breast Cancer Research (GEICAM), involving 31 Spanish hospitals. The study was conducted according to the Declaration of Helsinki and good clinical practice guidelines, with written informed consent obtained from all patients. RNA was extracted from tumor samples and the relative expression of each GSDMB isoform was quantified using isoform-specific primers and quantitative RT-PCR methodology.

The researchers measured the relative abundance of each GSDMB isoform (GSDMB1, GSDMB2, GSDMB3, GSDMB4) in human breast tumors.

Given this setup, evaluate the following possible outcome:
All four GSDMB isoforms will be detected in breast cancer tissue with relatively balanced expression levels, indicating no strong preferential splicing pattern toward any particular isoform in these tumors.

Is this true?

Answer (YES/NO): NO